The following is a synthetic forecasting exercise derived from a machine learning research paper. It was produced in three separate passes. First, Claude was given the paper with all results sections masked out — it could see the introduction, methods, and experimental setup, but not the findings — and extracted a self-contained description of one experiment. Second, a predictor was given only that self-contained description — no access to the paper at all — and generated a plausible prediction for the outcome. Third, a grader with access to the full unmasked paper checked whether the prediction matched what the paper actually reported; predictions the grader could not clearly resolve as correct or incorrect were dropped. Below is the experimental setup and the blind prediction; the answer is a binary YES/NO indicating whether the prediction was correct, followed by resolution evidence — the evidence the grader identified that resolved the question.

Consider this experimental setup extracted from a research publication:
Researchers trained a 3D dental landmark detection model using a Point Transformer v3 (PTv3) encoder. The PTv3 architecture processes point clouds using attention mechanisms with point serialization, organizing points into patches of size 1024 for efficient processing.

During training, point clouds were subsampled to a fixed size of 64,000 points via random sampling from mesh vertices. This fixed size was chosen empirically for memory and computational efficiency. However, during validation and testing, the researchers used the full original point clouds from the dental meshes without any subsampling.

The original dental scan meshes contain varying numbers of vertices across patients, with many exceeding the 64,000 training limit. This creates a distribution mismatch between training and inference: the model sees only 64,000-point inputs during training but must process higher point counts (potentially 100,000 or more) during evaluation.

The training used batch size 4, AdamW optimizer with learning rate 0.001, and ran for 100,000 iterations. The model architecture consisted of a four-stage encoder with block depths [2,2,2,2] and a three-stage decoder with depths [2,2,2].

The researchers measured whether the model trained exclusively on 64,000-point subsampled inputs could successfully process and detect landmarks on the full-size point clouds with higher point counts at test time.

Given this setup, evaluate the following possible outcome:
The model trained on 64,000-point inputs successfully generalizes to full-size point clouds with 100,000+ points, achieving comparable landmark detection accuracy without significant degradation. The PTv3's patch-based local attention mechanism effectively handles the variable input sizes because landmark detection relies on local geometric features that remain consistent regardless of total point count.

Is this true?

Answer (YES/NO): YES